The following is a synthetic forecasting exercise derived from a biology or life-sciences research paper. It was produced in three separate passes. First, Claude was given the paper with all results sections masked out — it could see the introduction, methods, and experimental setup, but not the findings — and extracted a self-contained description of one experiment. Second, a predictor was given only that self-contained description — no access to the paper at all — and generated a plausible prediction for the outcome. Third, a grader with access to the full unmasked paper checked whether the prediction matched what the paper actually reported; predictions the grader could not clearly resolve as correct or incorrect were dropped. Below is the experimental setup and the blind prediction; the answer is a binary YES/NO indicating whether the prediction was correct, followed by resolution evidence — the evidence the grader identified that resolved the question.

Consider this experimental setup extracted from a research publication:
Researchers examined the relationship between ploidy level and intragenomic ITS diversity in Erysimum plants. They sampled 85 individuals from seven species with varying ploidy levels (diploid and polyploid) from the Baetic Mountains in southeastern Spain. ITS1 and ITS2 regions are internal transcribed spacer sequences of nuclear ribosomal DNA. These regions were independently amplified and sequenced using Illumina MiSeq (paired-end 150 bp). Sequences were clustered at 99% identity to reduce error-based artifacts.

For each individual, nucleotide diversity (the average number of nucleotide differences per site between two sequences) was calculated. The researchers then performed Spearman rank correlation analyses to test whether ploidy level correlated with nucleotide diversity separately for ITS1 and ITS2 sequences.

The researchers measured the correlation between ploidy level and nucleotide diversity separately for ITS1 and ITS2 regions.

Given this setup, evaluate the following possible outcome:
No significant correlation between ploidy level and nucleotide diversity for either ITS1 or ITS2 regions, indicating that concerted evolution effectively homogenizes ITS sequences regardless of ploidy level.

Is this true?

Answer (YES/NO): NO